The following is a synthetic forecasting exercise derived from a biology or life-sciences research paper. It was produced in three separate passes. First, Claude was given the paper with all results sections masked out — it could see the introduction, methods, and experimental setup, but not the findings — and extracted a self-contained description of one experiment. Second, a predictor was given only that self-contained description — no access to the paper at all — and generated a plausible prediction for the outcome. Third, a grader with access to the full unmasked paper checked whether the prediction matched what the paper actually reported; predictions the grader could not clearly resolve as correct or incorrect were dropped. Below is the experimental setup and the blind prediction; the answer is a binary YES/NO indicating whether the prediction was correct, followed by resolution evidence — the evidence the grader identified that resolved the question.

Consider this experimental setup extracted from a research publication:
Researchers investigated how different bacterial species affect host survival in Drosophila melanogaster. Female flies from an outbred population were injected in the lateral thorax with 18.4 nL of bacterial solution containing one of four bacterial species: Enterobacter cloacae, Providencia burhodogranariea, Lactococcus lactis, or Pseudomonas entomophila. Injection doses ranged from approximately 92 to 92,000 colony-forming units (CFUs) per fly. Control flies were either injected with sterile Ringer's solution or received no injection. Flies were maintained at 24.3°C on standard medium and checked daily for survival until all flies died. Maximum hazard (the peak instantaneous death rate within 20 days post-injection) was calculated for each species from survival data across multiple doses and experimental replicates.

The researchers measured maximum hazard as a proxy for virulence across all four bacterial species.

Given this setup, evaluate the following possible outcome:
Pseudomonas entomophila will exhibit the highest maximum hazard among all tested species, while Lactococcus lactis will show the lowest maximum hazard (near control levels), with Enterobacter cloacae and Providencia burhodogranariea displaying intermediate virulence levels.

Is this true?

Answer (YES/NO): NO